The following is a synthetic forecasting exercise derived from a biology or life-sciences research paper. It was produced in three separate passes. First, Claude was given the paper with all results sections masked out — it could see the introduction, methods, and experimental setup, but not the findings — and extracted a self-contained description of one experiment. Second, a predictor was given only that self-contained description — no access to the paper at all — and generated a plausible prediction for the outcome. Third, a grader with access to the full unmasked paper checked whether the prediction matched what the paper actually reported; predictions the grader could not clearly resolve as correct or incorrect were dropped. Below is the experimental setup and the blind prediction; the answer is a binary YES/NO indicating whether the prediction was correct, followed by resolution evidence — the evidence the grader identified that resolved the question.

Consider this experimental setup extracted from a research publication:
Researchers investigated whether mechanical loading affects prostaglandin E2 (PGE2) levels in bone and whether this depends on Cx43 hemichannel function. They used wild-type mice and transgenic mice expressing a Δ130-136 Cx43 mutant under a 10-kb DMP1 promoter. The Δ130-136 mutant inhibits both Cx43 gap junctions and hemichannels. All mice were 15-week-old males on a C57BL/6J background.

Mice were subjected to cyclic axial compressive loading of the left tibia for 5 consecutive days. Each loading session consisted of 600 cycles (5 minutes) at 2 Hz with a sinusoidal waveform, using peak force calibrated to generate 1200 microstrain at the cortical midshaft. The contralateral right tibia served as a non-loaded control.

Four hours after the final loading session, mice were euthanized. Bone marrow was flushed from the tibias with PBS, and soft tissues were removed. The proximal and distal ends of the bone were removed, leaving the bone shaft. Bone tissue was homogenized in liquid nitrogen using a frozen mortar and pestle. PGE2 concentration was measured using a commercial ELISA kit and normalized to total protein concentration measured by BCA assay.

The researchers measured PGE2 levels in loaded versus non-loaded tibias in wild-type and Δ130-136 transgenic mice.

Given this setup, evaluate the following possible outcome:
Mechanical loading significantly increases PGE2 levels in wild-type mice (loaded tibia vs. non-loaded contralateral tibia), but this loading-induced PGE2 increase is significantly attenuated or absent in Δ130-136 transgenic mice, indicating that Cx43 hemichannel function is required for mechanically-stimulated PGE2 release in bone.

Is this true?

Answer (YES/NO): YES